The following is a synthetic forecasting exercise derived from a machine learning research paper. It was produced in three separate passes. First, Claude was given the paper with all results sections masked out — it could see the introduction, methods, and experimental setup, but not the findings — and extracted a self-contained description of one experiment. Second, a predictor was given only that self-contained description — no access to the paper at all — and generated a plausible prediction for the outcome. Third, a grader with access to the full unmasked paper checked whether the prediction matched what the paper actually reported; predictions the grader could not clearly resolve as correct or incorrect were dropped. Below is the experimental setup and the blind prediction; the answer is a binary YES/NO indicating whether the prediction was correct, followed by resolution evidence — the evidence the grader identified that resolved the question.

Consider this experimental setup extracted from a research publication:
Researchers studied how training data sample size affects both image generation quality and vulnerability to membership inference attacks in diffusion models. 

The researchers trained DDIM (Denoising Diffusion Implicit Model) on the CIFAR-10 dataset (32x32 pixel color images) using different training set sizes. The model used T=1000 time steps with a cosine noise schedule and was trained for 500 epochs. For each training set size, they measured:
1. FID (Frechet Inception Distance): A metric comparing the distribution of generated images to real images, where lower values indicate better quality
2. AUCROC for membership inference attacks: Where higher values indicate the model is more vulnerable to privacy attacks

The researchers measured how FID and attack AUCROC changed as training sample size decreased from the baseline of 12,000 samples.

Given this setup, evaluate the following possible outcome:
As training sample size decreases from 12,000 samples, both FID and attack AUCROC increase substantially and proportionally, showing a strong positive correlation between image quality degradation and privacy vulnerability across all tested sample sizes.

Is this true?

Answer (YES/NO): NO